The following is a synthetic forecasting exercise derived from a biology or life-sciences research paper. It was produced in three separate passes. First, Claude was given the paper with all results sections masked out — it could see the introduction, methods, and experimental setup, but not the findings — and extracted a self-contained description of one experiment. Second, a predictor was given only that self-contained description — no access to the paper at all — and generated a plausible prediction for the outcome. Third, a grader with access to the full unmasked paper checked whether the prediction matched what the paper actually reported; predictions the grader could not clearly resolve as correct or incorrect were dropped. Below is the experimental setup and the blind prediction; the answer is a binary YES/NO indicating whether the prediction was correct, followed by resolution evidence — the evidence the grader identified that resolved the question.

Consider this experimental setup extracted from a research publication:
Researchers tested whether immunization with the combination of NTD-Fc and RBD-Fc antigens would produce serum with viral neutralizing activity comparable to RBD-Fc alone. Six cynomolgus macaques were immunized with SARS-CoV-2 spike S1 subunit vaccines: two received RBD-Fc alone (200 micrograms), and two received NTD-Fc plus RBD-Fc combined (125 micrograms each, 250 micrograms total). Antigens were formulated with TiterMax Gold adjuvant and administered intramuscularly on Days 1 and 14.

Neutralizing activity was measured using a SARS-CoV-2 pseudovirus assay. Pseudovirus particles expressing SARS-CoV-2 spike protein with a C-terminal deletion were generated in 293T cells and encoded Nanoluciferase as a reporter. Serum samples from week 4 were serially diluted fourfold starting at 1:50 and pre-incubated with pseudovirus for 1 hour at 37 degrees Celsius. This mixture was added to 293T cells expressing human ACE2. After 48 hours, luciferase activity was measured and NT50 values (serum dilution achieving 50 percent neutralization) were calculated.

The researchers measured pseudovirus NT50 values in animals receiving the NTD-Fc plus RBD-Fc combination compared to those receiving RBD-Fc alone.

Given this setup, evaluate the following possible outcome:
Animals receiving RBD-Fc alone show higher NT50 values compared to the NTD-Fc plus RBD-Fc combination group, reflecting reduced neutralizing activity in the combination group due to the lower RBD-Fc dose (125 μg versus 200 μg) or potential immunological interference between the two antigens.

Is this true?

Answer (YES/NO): NO